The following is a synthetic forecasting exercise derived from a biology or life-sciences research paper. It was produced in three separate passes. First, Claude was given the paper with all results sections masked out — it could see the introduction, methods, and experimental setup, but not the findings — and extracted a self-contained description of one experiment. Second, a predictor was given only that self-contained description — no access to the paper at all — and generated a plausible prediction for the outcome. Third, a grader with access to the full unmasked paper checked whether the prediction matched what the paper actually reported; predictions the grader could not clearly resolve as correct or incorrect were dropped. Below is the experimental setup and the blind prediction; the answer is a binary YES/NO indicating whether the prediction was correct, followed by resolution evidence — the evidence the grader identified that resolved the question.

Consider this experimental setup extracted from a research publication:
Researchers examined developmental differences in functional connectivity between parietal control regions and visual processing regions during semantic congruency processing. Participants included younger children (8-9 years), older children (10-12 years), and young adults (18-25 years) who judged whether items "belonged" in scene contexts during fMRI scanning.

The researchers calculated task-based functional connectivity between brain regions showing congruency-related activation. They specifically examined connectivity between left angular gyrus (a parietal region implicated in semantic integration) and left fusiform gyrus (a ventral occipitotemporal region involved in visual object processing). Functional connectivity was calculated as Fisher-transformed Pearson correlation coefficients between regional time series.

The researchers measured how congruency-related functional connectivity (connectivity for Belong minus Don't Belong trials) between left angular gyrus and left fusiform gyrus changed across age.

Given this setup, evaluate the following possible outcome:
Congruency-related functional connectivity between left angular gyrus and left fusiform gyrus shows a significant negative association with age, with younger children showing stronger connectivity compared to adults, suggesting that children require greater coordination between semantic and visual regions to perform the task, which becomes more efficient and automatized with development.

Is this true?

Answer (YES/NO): YES